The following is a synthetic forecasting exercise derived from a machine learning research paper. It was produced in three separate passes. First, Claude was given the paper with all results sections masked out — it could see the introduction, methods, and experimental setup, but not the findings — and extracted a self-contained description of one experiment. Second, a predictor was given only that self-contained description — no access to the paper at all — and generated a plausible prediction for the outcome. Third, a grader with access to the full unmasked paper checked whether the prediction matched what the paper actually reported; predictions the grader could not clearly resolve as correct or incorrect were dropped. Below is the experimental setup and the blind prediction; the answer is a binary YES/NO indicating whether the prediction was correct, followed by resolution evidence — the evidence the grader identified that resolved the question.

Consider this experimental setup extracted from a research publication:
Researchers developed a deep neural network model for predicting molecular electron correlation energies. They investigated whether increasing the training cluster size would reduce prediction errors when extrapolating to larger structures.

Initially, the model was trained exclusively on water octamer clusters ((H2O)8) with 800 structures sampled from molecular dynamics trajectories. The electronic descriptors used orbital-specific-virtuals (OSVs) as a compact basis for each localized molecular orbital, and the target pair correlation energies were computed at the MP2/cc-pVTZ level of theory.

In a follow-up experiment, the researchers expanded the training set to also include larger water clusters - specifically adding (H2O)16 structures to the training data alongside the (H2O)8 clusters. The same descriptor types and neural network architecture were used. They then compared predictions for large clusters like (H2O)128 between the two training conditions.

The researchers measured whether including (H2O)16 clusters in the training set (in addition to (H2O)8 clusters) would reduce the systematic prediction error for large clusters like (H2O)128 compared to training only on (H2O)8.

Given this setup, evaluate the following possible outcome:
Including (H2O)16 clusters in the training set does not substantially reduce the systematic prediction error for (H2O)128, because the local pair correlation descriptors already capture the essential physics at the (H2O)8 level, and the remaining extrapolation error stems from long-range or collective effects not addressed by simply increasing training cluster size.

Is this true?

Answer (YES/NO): NO